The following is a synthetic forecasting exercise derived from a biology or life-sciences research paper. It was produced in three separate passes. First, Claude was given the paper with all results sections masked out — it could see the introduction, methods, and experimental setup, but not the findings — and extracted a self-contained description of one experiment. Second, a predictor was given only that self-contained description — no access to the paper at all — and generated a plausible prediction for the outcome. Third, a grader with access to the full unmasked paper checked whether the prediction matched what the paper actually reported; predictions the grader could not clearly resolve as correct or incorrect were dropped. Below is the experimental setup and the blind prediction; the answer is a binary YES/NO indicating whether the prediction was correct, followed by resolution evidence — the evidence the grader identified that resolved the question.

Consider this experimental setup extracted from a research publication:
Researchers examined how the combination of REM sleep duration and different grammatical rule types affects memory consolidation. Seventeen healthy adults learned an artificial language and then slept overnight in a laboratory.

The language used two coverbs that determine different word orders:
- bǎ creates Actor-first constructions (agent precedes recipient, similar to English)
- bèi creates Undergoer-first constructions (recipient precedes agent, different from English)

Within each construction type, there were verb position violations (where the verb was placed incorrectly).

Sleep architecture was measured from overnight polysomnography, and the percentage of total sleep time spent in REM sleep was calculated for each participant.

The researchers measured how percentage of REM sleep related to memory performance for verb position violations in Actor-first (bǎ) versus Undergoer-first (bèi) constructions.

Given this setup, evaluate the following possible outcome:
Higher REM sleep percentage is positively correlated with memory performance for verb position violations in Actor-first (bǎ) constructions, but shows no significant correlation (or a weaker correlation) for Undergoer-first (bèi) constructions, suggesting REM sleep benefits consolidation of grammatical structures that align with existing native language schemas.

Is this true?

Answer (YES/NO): NO